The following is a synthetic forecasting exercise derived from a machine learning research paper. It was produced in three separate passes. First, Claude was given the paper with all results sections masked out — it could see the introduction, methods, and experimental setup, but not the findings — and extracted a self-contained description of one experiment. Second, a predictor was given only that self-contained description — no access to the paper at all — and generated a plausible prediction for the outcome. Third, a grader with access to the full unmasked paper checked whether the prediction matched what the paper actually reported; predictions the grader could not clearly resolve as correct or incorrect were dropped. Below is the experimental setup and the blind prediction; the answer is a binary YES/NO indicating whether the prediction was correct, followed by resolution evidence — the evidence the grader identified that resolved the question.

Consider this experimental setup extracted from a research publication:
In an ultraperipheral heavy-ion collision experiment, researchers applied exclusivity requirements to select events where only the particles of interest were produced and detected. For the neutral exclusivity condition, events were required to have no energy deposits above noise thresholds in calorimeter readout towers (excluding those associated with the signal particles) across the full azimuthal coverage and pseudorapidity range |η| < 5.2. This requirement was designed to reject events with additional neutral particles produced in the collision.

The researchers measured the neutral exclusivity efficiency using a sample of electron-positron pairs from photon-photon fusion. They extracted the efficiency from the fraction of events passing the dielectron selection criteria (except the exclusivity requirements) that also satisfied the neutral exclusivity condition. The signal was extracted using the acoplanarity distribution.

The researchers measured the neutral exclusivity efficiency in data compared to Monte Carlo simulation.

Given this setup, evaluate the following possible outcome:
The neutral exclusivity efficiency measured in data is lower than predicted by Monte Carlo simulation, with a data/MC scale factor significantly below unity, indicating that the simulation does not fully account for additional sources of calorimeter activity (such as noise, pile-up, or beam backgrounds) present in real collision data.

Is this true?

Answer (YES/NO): YES